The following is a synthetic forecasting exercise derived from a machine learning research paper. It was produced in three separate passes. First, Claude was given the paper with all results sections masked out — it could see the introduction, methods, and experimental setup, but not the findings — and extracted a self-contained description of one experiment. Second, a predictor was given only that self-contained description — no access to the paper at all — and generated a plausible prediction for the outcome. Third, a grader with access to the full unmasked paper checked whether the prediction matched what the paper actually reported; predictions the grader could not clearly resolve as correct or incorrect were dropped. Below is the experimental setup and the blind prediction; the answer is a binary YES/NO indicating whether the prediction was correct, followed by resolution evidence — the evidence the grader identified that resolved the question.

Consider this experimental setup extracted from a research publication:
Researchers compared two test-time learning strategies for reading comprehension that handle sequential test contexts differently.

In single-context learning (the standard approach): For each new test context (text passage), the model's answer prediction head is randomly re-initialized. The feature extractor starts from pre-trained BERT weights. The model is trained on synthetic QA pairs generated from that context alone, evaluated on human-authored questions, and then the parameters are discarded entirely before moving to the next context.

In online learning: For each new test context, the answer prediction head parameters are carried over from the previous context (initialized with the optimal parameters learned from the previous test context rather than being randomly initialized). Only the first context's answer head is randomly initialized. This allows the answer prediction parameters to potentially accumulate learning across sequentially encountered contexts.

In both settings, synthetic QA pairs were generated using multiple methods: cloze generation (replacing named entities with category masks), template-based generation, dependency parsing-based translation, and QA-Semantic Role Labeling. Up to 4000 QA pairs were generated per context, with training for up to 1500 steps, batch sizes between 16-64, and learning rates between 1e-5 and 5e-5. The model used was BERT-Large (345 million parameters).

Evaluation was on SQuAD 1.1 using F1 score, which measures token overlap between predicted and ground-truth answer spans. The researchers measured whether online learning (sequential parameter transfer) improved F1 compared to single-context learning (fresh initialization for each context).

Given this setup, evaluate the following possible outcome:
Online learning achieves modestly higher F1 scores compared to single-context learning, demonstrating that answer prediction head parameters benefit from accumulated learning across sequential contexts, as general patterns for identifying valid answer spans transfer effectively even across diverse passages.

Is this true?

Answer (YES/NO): YES